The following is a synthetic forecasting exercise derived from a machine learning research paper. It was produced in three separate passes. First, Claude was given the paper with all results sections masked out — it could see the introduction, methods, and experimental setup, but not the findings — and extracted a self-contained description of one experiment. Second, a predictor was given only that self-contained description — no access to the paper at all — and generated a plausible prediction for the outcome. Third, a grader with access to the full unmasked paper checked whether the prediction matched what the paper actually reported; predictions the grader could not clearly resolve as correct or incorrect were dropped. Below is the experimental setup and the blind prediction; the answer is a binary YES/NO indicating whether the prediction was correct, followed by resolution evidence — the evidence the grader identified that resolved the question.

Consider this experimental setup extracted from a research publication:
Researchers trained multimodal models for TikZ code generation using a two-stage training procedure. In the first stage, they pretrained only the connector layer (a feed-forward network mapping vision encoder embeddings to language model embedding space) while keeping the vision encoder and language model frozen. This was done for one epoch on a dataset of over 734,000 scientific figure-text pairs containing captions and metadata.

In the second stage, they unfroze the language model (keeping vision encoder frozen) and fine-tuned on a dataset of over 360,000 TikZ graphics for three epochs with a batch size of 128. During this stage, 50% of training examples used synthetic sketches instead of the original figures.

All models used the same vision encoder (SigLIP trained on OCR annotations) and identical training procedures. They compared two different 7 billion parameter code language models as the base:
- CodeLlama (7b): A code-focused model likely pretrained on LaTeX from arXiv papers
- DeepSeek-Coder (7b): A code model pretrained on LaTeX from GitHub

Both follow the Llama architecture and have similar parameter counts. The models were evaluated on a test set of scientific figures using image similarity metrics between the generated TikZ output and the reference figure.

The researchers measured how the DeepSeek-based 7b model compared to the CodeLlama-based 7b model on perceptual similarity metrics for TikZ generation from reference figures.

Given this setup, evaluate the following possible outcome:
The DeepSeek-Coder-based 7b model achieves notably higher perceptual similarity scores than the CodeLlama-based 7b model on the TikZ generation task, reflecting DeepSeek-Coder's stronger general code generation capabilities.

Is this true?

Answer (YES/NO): NO